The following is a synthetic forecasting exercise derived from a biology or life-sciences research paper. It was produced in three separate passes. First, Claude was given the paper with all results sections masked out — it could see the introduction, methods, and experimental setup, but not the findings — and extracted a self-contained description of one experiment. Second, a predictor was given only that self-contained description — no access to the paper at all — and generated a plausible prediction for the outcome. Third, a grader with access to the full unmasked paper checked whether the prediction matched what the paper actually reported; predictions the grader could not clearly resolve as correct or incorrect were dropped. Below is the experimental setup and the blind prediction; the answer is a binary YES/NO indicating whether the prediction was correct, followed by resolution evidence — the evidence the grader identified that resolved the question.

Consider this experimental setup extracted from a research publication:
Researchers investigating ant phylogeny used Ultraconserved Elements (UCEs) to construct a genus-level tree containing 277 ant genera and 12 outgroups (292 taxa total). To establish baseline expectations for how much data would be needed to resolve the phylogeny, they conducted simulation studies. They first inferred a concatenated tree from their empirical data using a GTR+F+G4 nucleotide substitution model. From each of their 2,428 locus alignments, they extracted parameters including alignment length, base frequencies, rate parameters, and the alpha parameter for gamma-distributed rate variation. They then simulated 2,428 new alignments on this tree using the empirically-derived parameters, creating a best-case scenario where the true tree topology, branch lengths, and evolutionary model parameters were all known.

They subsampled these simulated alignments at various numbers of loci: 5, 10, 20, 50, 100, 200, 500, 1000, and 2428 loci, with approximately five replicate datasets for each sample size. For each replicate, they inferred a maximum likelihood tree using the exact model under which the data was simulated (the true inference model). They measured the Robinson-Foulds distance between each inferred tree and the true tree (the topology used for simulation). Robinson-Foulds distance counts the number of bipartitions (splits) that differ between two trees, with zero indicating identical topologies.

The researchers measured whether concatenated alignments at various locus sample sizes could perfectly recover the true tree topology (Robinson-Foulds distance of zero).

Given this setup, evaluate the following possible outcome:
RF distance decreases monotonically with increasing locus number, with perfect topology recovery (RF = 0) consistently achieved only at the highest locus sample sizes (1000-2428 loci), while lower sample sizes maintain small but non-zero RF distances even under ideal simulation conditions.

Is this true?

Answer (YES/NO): YES